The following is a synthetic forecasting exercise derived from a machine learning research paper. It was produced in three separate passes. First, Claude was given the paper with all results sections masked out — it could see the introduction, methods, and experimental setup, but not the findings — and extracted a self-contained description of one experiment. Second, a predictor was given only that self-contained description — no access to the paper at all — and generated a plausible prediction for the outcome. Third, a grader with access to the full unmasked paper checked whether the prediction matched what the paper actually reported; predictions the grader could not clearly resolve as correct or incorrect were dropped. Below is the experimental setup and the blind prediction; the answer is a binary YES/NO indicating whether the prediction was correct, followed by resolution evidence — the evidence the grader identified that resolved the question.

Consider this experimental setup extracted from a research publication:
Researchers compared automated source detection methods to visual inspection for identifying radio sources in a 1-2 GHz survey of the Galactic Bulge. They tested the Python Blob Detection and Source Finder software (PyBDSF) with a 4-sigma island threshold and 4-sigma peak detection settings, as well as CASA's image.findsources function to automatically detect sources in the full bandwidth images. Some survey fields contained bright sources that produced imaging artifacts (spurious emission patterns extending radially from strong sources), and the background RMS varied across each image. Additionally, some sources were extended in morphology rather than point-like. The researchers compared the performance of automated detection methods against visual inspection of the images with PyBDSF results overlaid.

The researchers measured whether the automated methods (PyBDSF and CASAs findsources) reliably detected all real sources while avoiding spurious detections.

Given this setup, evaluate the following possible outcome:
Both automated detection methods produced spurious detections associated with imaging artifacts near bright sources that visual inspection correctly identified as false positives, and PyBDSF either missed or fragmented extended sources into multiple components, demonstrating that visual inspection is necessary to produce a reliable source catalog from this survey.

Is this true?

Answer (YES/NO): YES